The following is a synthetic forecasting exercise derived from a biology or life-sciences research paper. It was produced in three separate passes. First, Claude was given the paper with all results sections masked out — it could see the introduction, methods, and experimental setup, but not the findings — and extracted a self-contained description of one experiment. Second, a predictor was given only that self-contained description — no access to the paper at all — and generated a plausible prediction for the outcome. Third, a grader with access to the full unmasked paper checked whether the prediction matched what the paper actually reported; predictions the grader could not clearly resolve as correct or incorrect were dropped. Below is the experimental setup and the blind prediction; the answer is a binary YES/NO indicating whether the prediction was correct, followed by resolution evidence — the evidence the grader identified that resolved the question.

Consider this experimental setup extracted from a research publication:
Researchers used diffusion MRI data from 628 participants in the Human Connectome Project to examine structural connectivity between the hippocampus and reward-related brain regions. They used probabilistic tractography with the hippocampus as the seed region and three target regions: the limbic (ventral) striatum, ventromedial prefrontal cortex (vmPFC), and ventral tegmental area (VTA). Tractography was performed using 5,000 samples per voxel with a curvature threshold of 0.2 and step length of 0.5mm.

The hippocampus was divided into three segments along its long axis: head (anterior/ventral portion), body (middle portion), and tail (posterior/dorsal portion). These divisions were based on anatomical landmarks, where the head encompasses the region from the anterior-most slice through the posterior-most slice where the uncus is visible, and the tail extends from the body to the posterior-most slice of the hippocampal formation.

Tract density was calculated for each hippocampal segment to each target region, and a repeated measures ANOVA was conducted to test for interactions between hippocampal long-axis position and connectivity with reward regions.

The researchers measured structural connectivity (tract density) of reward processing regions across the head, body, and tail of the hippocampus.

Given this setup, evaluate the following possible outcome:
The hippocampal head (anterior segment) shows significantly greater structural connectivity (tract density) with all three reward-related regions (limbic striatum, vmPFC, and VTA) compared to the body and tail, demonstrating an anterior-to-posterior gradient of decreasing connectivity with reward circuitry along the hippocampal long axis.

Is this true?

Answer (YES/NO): NO